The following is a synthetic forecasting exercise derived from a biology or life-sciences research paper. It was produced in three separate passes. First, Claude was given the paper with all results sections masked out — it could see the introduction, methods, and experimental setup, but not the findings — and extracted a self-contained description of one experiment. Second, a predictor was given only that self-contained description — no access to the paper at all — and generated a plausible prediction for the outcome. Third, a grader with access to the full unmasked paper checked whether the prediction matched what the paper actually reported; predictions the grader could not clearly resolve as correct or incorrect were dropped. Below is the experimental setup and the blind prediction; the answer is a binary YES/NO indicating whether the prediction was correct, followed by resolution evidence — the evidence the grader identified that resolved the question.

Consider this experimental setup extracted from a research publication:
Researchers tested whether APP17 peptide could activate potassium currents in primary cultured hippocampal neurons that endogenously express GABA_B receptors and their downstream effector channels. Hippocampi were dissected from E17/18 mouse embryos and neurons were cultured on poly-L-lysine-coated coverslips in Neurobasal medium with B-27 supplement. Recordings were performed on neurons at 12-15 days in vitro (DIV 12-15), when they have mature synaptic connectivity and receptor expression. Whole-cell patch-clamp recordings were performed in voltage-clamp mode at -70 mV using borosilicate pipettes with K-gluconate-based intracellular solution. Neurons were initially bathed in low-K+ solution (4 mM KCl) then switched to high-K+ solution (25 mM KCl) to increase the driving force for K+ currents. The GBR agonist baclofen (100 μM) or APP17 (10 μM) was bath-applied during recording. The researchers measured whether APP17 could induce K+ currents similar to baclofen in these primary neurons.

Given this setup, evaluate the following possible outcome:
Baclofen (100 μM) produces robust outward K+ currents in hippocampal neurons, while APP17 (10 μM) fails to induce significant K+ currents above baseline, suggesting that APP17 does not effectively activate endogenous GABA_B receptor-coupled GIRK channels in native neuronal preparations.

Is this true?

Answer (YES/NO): YES